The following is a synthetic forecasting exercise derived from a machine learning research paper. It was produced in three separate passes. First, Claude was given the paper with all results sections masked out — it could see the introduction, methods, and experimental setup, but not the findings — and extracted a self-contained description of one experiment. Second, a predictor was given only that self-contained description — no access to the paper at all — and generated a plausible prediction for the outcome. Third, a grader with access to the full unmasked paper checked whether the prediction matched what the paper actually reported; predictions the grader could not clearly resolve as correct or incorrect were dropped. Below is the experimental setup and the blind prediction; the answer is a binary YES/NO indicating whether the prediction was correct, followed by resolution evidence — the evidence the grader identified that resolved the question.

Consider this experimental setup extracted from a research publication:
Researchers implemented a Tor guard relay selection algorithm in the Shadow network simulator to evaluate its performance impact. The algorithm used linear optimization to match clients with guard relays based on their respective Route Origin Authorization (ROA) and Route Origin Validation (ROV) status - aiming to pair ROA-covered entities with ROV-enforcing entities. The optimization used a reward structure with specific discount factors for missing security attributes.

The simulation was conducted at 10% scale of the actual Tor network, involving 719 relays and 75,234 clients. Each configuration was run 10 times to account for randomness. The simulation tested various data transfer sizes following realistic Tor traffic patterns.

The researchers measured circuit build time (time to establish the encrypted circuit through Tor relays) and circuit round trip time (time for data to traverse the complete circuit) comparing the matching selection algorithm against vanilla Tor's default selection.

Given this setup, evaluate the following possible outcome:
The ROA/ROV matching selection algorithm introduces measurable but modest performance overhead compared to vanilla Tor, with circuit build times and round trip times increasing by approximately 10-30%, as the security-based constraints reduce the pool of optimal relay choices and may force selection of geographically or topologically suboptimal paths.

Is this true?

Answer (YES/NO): NO